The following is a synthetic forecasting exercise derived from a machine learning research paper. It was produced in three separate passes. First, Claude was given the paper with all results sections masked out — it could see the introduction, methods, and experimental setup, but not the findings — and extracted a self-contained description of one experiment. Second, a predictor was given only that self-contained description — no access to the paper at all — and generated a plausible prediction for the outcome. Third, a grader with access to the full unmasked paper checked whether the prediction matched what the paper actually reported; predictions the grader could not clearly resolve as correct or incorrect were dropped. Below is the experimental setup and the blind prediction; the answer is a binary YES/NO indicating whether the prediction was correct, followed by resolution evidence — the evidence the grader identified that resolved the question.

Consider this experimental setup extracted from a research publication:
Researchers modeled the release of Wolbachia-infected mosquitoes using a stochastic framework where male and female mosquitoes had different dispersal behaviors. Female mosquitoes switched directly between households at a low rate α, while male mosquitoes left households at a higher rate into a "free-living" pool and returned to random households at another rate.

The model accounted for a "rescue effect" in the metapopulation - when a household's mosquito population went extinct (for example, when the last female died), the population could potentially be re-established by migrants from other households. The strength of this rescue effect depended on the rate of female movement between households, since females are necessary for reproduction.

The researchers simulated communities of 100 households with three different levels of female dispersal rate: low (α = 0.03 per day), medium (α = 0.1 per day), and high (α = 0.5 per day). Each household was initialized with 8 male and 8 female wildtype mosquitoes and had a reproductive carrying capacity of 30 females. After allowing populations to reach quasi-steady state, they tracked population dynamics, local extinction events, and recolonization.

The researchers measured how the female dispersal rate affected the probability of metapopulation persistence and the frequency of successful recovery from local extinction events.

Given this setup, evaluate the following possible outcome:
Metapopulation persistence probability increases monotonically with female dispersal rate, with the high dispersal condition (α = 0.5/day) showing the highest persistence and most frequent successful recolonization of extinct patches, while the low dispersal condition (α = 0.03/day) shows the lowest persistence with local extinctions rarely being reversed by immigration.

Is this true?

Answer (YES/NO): NO